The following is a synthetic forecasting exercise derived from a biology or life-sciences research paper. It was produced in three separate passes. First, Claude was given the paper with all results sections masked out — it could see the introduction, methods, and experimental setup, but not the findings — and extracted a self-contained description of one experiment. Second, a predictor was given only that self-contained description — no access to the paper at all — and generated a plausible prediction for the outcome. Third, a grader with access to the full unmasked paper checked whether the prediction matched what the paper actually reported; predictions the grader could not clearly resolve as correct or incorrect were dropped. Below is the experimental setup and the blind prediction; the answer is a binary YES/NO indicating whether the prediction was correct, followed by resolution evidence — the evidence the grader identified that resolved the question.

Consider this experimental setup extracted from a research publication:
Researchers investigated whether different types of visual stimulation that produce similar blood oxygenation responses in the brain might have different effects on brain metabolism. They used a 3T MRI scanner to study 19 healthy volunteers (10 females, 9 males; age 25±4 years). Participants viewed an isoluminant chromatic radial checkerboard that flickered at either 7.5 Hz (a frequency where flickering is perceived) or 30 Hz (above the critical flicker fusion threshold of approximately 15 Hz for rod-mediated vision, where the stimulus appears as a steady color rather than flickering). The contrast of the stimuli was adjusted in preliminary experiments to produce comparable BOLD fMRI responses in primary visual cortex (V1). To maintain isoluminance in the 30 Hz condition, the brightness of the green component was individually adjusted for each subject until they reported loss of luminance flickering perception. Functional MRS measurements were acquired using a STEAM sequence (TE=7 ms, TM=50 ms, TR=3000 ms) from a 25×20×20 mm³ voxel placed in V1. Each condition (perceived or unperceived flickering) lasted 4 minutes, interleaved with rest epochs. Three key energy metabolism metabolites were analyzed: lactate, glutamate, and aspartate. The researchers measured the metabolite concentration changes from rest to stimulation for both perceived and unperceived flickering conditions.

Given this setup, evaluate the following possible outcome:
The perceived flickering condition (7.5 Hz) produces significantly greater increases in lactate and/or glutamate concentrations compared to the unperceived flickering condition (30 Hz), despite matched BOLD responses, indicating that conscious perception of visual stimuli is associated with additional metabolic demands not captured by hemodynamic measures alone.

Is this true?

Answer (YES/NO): YES